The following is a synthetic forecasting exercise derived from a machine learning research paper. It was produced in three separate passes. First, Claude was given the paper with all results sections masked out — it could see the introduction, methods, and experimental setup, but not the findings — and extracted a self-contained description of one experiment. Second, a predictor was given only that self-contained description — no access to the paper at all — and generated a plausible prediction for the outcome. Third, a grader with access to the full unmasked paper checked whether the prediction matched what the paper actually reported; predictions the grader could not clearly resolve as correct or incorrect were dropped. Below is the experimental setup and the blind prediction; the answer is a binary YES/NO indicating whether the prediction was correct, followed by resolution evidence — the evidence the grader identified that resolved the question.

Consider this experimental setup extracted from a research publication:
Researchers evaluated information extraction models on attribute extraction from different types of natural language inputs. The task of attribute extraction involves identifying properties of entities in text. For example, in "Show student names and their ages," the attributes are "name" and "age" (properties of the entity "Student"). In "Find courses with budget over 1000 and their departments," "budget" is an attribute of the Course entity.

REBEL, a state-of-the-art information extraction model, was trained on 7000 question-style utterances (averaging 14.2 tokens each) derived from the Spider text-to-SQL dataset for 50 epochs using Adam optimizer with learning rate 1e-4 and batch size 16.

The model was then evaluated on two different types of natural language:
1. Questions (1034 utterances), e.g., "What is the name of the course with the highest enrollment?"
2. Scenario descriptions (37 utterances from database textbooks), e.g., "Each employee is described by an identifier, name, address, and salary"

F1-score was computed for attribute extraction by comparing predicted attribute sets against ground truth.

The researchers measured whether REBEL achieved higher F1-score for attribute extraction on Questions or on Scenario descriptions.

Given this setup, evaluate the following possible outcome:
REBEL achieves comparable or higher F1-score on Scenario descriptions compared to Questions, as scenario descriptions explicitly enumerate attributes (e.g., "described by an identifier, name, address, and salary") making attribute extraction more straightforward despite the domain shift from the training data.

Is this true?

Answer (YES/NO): NO